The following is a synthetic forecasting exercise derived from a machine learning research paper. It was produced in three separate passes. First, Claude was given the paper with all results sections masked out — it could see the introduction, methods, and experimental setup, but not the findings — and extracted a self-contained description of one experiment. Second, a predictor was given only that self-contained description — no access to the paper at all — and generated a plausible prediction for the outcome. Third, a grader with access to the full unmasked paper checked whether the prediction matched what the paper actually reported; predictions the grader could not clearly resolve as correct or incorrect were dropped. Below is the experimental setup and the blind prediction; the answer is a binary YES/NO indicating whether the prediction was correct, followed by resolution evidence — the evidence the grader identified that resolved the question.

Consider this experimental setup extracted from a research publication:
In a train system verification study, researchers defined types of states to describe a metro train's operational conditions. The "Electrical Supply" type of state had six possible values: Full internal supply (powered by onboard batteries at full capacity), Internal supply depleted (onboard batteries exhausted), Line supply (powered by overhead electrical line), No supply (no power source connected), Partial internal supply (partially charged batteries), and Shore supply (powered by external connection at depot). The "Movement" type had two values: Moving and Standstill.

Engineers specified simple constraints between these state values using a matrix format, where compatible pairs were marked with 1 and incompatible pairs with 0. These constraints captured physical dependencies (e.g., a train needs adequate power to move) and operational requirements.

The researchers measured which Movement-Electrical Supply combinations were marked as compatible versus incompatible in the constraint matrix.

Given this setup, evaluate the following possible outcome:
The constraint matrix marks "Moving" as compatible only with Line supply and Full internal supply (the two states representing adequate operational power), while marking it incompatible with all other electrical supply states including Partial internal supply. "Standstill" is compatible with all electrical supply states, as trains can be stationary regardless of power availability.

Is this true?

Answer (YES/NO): YES